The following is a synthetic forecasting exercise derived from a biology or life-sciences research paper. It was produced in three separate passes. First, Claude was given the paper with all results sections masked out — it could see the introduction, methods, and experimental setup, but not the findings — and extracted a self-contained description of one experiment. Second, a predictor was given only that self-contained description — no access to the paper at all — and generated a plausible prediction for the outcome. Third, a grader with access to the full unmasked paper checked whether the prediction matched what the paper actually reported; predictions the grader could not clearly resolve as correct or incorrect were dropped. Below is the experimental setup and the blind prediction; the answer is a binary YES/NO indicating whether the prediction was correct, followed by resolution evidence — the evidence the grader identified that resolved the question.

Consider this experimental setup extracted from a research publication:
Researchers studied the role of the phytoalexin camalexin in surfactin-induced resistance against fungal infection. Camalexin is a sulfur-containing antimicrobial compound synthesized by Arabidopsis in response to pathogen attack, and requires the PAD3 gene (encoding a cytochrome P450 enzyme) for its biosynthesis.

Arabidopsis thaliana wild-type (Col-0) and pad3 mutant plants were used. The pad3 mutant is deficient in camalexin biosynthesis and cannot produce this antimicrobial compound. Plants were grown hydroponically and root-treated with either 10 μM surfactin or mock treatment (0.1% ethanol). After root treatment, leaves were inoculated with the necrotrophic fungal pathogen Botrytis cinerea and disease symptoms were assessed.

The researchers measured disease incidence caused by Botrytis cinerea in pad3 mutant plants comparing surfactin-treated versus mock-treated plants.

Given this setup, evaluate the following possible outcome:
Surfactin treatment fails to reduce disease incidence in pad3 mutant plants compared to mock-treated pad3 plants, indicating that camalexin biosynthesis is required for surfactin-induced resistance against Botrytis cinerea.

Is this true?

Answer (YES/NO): YES